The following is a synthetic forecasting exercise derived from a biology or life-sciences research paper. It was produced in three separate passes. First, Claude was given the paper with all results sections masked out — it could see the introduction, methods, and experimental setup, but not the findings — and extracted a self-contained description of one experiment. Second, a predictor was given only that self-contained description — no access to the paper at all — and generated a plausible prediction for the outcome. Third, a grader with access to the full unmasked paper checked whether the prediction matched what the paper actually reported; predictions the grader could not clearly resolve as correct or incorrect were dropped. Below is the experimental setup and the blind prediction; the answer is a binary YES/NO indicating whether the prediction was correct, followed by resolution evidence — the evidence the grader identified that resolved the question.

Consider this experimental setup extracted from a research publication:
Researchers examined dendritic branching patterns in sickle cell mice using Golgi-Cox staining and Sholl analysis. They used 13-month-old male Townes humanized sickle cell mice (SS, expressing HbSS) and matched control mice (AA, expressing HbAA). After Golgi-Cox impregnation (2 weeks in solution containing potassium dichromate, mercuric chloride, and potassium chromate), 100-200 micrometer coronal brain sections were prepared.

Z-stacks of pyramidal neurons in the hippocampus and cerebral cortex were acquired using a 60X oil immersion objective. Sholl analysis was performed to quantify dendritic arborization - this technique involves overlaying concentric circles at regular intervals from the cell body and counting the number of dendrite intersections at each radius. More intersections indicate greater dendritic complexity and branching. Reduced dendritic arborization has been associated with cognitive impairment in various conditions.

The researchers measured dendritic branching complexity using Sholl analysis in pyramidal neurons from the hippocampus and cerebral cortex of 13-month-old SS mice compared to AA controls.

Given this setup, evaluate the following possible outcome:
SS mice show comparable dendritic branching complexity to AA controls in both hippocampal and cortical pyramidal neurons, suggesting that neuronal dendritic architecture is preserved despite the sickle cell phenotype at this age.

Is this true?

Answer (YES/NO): NO